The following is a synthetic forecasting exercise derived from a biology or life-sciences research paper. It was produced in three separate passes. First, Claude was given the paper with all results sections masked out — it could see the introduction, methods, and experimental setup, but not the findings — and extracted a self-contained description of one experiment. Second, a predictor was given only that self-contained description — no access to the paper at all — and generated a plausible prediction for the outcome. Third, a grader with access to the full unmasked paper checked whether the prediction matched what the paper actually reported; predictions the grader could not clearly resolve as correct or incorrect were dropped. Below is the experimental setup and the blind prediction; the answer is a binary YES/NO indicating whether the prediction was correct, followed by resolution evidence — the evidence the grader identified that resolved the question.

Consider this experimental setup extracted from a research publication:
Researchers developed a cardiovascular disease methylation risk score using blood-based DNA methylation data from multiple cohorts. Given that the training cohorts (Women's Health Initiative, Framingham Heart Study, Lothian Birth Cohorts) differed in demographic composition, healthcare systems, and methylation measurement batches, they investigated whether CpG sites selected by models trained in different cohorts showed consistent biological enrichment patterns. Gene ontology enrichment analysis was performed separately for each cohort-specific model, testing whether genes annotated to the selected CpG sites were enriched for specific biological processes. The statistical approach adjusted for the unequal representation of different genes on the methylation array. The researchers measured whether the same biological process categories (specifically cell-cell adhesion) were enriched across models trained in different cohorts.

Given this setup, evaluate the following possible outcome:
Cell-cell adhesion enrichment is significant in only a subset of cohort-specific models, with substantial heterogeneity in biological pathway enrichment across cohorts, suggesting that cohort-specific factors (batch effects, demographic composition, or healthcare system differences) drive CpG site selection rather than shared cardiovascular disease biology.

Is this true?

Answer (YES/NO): NO